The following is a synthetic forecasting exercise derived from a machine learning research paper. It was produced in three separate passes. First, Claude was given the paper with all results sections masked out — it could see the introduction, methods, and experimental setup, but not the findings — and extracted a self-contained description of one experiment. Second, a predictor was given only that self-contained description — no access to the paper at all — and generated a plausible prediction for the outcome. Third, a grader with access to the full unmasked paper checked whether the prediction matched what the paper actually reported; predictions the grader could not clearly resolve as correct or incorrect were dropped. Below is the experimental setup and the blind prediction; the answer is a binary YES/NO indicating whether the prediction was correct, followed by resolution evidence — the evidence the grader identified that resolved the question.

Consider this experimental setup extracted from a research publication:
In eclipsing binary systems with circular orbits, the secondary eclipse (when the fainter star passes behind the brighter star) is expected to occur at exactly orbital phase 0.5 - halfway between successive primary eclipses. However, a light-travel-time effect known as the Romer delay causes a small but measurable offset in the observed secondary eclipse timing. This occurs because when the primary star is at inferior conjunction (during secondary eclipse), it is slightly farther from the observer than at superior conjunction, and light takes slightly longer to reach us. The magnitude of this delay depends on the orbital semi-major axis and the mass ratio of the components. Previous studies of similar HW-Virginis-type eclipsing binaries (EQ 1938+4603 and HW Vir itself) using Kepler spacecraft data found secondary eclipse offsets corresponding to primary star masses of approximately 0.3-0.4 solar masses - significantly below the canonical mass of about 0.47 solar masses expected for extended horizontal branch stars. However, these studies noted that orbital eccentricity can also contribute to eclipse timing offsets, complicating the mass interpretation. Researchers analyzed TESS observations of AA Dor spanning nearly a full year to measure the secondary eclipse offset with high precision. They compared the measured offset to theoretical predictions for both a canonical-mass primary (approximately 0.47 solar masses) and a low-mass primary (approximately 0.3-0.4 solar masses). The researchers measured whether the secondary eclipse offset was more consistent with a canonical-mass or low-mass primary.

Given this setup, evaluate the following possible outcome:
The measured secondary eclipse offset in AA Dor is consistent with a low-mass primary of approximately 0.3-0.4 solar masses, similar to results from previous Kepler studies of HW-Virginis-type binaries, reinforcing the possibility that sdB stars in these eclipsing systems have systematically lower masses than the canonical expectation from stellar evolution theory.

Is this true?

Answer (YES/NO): NO